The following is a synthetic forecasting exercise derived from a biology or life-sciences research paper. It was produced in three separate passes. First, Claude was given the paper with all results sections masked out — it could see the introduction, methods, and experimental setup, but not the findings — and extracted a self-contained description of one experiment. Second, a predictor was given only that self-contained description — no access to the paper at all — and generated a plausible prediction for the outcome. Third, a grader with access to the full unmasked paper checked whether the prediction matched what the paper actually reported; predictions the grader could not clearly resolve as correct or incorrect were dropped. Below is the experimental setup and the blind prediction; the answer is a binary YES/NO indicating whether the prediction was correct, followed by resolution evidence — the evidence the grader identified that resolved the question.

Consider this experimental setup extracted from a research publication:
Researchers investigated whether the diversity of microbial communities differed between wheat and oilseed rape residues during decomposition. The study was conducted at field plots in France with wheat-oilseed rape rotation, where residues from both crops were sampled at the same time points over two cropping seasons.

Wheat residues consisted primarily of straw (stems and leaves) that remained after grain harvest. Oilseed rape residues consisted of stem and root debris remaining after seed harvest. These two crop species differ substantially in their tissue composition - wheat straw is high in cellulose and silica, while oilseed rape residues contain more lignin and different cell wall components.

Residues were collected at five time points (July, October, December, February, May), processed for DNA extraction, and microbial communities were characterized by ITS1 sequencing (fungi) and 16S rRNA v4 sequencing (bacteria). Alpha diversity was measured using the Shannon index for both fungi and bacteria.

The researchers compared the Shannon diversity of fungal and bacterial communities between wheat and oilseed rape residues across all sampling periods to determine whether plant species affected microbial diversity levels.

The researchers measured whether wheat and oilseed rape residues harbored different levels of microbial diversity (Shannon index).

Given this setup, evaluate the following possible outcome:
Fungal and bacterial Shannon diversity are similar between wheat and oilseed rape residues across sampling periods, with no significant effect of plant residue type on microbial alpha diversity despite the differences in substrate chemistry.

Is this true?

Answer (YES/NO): NO